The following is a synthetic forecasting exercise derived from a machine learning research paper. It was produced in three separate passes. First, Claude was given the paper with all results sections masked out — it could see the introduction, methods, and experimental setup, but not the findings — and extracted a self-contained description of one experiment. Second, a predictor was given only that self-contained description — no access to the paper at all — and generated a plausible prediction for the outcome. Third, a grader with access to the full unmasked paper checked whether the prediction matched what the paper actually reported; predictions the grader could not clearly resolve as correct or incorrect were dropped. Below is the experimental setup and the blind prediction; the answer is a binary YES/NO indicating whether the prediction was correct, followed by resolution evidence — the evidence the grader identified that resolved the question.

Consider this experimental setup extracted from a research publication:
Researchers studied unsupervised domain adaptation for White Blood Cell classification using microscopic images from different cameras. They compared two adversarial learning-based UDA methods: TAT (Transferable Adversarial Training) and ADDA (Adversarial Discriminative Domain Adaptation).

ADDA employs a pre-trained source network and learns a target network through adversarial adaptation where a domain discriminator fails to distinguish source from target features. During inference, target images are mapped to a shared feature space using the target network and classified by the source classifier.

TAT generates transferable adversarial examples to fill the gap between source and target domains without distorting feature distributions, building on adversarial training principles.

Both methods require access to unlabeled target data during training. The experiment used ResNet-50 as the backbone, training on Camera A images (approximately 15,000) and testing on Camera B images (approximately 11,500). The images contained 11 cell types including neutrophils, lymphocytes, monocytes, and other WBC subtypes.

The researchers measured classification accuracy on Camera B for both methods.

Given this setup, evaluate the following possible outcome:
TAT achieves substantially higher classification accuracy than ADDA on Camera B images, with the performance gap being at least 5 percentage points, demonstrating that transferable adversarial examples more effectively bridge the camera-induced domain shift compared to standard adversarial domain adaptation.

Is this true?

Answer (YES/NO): YES